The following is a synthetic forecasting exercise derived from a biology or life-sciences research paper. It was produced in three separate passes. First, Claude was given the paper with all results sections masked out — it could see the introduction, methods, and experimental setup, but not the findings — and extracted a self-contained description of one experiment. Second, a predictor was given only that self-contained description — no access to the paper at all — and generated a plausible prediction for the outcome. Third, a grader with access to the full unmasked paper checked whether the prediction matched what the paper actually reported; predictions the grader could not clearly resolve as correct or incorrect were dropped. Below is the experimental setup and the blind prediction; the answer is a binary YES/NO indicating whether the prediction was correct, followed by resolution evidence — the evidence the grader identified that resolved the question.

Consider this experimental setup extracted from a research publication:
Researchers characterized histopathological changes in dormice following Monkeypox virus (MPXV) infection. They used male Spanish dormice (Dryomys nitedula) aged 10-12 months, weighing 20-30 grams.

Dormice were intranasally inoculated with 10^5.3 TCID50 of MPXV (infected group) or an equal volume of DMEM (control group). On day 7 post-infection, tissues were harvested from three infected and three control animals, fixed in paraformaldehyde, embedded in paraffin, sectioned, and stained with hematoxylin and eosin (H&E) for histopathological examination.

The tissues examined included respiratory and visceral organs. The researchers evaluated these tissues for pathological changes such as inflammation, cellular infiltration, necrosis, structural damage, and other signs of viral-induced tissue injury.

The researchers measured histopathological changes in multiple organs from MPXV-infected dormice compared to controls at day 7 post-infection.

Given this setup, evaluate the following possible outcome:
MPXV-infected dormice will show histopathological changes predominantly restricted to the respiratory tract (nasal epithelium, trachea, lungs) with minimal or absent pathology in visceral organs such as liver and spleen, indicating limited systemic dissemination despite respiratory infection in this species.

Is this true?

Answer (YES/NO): NO